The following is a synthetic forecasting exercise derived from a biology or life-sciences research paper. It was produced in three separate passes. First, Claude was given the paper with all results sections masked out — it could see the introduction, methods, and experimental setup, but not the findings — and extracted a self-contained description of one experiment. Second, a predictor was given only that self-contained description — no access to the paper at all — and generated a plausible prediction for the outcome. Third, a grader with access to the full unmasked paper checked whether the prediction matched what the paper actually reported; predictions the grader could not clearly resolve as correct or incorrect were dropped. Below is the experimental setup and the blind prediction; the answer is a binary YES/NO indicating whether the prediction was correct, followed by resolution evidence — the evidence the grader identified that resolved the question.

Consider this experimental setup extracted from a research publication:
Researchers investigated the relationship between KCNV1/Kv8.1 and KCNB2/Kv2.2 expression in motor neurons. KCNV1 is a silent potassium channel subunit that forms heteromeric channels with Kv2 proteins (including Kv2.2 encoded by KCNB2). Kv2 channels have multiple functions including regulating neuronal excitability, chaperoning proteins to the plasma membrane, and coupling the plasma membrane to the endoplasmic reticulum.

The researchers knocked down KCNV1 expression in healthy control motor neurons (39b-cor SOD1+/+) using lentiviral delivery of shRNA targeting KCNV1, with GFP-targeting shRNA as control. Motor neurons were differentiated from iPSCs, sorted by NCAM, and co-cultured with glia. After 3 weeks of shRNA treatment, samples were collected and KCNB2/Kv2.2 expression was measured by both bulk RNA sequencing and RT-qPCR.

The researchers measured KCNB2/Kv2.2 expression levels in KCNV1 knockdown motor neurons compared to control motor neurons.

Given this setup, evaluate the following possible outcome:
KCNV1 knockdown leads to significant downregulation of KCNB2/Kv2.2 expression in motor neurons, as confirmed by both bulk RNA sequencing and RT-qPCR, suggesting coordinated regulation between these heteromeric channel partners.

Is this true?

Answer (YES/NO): YES